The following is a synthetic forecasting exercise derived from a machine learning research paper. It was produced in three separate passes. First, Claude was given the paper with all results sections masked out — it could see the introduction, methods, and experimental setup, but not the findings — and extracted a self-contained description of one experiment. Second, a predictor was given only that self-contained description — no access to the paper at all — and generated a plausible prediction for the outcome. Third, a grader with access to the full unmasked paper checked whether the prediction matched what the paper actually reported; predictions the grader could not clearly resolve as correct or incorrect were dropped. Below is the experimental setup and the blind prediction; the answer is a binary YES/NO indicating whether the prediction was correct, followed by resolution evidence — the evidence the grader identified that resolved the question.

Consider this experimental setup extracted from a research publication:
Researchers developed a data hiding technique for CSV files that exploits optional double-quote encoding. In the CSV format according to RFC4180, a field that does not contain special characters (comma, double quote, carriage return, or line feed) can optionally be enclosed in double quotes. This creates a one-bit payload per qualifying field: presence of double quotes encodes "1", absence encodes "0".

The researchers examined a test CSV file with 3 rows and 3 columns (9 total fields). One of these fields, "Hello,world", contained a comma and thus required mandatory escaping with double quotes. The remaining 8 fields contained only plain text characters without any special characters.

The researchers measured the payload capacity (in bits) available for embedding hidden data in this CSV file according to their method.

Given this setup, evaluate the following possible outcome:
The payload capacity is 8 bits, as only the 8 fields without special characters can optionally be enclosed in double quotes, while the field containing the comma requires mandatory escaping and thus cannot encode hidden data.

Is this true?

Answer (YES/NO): YES